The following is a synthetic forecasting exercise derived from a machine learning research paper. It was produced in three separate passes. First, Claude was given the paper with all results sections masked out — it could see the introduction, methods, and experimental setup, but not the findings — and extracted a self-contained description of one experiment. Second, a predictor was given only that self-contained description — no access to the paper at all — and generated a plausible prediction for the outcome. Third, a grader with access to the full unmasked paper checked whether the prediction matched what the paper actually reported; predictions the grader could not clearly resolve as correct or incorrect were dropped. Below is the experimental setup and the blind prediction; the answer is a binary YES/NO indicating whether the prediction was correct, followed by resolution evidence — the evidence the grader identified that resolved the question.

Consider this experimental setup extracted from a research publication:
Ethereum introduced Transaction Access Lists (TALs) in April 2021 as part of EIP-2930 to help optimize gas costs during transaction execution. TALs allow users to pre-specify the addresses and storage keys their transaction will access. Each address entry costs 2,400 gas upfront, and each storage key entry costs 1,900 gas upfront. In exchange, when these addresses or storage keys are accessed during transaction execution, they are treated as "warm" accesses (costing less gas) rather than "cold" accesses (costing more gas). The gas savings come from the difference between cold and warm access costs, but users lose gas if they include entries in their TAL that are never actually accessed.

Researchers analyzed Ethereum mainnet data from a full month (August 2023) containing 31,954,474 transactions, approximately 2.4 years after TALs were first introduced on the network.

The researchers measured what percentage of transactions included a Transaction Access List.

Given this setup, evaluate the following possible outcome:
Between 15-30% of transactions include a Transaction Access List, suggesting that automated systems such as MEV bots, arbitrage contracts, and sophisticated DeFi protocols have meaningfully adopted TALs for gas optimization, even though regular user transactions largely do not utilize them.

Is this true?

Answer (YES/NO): NO